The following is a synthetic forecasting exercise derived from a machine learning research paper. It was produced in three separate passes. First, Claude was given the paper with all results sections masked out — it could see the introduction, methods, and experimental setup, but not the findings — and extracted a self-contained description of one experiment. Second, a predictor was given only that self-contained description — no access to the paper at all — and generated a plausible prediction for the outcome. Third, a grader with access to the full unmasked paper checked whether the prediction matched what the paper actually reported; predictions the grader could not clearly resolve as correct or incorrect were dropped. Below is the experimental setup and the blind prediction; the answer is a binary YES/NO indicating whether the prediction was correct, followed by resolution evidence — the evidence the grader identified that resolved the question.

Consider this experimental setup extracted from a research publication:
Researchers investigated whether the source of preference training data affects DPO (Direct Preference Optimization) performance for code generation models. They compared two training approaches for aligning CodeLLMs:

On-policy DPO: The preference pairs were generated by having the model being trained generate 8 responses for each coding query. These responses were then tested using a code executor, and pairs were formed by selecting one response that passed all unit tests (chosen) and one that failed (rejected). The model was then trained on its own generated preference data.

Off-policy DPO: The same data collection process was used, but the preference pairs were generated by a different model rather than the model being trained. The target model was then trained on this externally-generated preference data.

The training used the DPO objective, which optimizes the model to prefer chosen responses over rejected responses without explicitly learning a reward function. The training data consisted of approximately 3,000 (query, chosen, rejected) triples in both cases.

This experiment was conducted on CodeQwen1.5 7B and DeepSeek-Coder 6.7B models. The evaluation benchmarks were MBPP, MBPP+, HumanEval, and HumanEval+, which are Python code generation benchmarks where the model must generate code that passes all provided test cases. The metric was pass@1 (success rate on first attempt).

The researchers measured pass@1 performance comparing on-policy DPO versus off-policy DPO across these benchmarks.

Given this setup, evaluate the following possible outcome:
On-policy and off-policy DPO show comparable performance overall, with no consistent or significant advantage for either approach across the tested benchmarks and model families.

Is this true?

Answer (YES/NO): NO